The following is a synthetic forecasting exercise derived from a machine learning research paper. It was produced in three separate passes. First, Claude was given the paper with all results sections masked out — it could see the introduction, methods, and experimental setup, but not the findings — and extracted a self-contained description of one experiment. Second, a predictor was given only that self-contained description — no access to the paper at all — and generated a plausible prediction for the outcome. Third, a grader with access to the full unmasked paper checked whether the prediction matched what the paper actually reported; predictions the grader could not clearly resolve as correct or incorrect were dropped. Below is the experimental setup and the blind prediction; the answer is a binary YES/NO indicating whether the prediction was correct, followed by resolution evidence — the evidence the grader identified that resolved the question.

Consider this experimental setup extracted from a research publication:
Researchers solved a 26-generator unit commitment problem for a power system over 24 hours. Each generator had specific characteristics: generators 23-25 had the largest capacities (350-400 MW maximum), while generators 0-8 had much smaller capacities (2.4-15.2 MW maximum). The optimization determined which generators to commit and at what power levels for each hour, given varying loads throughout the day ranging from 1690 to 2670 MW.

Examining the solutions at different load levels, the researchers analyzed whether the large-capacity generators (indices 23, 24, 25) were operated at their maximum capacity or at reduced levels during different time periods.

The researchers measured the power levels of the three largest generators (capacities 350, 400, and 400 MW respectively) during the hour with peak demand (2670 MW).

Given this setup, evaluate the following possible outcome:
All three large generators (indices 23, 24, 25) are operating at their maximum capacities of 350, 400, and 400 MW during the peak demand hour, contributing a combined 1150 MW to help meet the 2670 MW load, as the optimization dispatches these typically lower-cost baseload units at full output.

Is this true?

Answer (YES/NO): YES